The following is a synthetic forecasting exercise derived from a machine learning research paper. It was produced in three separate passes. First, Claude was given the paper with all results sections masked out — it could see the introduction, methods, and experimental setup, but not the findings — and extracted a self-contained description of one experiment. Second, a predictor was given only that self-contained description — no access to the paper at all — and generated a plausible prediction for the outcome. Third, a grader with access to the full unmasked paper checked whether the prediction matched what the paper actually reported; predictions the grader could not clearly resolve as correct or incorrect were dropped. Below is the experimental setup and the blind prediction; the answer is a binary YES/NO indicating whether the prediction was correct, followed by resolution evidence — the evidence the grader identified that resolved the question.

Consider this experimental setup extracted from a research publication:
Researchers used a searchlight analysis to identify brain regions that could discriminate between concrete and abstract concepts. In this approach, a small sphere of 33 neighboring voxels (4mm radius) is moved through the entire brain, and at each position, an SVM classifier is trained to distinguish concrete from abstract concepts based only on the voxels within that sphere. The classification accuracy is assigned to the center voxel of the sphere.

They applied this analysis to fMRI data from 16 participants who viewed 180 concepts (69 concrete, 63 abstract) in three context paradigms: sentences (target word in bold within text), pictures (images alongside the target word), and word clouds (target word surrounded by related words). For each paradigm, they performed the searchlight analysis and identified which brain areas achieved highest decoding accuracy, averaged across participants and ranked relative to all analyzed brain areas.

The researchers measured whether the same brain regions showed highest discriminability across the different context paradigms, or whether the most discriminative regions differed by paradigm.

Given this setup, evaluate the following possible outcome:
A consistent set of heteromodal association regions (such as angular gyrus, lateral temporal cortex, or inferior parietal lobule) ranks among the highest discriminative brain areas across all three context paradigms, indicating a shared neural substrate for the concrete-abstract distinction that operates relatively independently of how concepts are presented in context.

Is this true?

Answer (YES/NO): YES